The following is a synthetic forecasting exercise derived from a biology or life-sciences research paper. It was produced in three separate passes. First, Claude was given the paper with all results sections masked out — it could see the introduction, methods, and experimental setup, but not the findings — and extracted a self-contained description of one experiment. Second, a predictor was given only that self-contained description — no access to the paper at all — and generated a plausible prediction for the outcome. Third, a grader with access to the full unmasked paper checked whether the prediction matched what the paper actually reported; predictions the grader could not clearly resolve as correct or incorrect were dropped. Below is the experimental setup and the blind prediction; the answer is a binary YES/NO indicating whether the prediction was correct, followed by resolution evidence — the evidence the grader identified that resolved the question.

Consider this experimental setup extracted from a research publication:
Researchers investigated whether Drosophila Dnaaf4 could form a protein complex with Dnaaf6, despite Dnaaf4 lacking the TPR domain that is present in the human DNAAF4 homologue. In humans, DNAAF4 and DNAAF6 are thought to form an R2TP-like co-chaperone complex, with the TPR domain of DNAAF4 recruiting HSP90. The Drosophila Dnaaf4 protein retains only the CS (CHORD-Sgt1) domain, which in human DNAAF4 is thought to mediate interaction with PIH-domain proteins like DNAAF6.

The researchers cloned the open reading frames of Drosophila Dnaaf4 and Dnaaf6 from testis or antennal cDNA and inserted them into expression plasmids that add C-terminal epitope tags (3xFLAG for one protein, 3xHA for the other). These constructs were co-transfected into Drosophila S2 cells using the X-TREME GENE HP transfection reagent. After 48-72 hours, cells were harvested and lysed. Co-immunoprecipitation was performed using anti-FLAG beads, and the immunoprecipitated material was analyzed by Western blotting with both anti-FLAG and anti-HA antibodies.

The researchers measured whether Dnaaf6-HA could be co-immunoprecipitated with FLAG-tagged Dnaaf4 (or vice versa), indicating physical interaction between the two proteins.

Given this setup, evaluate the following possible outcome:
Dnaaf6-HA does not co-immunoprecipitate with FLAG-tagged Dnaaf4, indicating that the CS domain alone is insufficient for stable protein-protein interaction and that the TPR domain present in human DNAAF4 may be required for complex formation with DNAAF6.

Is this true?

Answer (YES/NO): NO